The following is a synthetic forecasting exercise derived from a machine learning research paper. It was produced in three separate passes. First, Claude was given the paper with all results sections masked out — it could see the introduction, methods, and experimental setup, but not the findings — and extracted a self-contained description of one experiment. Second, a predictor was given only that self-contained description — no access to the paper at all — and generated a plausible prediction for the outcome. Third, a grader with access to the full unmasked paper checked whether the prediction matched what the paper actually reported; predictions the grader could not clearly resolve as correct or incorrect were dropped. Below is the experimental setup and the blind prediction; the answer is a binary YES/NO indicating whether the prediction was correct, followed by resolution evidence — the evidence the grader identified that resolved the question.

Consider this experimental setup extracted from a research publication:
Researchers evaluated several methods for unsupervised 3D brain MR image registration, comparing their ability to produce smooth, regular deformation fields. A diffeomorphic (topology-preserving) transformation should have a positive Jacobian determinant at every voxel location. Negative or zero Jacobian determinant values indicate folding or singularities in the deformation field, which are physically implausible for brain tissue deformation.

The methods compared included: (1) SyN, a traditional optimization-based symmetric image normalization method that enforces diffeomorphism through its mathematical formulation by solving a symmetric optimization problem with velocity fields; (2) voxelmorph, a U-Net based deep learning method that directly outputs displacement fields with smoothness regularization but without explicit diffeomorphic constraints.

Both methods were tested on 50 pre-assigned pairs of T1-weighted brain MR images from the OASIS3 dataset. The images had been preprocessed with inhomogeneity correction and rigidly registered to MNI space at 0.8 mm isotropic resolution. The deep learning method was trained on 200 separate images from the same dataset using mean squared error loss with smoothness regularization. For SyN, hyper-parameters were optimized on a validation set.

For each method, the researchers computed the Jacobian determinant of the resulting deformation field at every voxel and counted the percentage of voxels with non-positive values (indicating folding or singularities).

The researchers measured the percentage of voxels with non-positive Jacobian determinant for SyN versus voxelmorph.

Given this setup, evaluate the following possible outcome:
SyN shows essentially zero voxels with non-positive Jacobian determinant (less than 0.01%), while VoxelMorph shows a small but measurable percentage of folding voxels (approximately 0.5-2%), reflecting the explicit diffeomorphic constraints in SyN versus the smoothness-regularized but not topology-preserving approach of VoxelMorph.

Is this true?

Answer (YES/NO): YES